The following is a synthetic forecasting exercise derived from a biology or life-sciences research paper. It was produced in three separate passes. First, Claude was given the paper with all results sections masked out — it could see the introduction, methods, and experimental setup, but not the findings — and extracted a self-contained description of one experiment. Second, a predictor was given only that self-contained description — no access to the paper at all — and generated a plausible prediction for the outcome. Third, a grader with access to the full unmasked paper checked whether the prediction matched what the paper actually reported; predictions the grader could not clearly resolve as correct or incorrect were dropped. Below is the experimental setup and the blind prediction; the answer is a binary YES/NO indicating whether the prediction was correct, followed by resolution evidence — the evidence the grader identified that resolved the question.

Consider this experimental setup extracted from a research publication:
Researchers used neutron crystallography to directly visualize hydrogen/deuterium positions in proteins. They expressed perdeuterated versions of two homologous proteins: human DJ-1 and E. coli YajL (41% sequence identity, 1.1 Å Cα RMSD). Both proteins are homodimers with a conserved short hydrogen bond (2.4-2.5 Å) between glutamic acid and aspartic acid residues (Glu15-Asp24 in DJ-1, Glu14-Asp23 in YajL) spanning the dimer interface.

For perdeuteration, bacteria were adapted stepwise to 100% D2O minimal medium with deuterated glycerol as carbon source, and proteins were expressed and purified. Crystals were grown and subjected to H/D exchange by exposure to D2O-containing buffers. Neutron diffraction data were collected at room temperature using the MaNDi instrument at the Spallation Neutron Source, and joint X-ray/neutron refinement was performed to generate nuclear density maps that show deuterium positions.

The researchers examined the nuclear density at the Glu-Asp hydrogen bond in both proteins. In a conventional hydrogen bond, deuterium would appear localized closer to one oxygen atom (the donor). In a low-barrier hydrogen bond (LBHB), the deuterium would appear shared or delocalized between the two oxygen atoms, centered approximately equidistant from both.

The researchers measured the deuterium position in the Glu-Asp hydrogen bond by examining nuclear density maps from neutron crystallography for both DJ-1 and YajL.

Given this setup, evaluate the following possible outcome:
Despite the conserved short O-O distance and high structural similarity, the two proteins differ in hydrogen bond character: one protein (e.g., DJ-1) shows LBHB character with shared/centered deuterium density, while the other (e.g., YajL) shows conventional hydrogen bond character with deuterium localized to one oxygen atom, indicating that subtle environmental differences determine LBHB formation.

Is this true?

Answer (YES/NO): NO